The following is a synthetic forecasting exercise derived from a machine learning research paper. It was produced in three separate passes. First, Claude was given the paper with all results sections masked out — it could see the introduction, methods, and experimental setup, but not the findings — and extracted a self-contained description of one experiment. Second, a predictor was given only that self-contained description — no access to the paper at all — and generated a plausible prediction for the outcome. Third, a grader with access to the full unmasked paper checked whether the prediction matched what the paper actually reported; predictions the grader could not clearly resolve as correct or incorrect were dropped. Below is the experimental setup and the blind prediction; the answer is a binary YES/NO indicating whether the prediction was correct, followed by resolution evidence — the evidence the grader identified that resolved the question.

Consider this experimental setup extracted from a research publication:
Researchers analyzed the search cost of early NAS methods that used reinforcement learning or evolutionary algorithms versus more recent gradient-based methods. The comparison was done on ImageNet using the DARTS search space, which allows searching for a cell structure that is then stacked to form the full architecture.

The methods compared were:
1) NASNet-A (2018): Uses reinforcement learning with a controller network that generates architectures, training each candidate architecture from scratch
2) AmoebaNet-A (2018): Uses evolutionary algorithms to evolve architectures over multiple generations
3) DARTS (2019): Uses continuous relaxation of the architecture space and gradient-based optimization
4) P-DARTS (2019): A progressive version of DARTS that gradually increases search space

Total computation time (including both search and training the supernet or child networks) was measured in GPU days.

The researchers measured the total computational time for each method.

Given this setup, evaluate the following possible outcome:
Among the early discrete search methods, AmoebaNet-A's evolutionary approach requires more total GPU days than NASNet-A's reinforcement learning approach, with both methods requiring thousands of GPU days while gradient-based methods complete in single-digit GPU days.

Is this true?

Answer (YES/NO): YES